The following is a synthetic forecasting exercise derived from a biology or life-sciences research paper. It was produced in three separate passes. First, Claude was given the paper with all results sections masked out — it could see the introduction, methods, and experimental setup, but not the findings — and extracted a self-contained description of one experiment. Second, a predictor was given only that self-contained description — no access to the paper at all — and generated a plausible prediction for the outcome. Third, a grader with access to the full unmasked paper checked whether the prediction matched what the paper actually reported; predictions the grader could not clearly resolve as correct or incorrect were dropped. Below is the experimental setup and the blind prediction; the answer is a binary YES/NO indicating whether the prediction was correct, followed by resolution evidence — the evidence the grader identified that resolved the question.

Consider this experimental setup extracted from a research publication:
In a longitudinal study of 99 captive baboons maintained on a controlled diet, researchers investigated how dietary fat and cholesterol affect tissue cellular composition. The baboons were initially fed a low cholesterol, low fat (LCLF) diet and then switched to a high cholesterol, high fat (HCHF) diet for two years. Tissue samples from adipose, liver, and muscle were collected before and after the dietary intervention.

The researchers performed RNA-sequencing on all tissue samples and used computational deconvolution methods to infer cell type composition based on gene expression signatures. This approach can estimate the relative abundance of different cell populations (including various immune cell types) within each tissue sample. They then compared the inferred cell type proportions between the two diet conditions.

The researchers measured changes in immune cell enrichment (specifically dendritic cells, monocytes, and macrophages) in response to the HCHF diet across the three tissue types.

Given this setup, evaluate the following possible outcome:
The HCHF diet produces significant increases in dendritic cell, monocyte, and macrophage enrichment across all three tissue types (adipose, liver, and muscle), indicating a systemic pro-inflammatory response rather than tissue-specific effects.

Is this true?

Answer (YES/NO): NO